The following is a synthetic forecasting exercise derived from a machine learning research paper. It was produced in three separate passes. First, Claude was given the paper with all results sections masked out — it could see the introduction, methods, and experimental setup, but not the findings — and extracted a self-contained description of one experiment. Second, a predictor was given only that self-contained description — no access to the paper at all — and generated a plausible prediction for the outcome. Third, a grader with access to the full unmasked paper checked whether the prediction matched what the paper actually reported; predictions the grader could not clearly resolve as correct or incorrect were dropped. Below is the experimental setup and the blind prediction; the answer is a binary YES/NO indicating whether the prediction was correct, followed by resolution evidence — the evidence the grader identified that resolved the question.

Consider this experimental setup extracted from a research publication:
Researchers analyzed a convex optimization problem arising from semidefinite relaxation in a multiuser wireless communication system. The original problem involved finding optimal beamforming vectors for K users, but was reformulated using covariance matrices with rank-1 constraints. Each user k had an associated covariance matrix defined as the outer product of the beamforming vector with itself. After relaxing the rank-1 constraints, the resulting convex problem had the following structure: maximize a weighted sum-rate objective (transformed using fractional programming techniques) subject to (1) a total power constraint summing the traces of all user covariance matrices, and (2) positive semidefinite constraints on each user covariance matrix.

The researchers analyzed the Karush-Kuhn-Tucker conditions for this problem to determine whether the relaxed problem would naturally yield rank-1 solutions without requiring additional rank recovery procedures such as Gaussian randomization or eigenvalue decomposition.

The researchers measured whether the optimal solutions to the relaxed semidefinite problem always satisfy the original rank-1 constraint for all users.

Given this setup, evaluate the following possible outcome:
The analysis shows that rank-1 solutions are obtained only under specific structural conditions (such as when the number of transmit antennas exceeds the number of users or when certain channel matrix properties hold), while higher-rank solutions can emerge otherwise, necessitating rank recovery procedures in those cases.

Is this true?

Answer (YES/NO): NO